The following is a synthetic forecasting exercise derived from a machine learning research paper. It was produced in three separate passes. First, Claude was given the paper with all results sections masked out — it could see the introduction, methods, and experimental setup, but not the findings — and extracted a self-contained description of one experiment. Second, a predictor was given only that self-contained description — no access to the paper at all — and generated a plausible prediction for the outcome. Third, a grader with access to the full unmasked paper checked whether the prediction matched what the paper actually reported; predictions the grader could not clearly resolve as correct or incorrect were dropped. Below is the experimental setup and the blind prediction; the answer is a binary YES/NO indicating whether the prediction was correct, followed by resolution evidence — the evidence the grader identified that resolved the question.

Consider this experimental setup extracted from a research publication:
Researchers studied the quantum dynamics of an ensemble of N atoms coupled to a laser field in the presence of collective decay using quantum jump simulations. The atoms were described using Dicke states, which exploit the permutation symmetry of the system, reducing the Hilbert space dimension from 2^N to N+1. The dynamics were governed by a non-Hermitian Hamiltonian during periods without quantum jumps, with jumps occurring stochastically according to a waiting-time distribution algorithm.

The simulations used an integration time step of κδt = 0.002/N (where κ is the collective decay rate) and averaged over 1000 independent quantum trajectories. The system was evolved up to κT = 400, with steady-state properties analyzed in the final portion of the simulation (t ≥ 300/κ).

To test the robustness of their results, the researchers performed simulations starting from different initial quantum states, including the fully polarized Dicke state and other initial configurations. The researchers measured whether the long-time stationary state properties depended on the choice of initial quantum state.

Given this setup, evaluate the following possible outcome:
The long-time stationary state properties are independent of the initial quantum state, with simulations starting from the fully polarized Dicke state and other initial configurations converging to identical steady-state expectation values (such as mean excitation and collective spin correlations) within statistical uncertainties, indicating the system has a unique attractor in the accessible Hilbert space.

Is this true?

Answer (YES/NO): YES